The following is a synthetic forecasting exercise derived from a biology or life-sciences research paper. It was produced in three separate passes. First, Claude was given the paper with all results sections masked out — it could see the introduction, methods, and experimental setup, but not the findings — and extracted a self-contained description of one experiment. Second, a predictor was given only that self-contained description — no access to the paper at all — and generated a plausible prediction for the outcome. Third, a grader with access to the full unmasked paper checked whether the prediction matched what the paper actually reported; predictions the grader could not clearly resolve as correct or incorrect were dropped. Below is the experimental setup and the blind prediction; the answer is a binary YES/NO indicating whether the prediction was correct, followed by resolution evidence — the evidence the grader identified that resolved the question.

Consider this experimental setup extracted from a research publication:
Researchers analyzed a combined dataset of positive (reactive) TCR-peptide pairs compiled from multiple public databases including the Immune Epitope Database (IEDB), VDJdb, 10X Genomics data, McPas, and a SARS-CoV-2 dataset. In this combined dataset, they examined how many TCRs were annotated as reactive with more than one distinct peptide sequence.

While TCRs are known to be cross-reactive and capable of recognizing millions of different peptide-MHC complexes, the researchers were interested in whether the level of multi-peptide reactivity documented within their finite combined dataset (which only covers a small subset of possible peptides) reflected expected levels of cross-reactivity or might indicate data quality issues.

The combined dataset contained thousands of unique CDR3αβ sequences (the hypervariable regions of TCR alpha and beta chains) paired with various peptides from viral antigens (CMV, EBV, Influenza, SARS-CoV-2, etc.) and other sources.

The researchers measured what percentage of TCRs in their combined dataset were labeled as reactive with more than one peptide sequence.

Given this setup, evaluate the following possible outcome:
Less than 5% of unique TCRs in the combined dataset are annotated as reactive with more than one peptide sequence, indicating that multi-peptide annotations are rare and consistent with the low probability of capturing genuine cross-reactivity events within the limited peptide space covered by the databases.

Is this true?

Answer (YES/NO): NO